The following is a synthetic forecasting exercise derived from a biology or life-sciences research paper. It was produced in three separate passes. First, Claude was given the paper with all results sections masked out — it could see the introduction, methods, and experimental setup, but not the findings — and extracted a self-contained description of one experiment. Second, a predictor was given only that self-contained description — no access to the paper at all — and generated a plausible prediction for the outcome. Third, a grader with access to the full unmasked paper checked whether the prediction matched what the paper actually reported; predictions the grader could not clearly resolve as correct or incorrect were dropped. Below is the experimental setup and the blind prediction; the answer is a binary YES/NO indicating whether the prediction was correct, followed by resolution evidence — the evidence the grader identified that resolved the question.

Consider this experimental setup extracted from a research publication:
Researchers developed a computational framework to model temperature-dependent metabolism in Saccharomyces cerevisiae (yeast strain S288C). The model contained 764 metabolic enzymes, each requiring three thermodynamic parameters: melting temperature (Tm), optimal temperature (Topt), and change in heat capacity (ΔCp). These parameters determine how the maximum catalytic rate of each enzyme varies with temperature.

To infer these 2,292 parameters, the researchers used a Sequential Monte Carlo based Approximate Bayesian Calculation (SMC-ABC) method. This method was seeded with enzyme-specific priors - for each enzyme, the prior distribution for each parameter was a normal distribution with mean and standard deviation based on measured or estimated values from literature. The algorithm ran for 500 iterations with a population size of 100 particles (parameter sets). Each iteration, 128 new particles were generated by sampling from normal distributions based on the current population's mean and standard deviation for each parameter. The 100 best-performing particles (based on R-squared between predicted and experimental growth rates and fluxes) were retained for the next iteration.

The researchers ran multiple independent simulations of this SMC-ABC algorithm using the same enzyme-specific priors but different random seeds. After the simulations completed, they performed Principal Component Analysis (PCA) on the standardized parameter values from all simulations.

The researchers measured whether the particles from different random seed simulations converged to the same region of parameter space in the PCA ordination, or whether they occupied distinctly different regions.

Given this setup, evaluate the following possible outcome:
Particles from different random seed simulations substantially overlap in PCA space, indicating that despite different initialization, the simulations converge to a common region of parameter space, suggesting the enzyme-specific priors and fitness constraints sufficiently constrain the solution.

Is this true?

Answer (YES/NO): NO